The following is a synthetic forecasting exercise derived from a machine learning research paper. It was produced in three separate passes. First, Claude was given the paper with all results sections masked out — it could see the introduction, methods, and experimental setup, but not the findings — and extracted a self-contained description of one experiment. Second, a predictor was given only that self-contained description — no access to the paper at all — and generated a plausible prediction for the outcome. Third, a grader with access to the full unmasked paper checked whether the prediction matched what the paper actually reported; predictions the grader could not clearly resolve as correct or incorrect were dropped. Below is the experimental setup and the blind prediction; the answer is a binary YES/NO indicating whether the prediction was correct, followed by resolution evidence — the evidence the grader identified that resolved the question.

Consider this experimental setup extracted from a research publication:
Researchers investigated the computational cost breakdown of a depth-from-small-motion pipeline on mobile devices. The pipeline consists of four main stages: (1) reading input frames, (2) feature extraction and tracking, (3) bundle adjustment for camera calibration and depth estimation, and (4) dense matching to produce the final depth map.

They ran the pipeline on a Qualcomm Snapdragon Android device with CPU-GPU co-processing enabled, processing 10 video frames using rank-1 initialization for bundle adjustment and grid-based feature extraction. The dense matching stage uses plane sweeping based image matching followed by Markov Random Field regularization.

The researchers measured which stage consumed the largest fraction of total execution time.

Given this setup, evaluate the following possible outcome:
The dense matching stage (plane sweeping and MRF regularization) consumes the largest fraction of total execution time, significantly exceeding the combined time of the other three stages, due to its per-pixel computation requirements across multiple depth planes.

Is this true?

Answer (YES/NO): YES